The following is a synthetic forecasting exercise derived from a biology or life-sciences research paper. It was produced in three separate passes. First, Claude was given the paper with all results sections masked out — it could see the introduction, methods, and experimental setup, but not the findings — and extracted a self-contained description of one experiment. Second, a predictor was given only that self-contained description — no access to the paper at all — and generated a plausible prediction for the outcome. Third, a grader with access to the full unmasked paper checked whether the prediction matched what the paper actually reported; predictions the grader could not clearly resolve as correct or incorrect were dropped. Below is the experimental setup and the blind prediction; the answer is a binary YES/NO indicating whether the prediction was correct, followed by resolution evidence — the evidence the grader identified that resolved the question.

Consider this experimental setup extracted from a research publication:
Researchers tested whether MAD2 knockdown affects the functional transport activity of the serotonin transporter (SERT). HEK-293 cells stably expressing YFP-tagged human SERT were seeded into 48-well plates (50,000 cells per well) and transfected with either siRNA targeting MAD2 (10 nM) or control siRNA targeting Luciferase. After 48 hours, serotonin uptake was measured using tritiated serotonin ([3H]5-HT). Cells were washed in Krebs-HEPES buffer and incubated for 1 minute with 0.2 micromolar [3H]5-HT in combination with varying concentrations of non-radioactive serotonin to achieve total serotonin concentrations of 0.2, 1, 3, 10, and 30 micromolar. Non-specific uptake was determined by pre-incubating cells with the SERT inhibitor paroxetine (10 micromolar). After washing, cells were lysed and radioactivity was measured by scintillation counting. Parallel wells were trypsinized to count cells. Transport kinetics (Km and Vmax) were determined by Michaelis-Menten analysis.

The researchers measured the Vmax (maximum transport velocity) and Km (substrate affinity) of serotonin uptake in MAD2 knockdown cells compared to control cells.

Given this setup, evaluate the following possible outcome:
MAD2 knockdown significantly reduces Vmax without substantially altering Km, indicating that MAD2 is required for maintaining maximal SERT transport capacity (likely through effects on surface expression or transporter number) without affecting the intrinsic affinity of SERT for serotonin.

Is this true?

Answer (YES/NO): NO